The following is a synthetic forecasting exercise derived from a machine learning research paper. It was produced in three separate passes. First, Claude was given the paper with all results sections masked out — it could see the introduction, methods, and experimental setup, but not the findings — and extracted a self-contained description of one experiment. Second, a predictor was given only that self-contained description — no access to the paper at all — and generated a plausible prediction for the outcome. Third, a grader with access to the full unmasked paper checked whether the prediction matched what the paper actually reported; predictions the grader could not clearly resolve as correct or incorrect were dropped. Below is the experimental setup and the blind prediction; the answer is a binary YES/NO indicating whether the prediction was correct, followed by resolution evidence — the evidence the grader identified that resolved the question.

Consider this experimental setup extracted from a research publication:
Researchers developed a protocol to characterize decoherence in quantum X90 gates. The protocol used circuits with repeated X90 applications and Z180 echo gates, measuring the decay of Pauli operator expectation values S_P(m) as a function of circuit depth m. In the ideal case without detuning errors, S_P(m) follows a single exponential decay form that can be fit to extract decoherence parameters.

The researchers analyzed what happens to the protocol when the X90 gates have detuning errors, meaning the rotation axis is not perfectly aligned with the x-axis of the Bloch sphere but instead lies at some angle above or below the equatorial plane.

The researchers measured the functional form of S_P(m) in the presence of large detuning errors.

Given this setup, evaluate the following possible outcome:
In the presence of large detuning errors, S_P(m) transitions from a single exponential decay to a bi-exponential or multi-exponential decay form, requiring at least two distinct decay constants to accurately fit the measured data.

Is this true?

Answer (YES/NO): NO